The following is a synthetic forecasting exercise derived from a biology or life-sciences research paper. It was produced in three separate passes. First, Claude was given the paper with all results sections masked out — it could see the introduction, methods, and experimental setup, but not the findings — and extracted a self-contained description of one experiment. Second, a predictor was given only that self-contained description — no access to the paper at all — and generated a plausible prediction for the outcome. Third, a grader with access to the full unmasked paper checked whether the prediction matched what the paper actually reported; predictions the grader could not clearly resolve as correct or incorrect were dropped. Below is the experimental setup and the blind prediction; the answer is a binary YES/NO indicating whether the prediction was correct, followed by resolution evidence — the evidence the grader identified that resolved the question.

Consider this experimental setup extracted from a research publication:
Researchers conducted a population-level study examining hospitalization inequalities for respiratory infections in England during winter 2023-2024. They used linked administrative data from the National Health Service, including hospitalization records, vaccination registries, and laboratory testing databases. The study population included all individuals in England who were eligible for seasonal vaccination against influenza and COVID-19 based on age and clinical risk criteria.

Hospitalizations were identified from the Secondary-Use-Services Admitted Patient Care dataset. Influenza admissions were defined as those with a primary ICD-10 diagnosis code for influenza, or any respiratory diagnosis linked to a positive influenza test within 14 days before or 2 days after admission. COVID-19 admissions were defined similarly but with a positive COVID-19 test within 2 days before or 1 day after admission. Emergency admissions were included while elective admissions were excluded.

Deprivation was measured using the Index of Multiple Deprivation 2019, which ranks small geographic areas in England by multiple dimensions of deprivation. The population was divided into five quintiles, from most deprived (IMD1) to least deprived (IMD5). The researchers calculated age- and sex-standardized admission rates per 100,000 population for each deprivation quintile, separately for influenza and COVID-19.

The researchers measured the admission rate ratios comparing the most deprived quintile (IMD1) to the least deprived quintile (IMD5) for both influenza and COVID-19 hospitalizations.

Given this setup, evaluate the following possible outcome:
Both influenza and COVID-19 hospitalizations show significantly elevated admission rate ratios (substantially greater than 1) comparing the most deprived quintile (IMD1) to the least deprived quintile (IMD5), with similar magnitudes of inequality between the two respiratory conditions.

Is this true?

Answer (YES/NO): NO